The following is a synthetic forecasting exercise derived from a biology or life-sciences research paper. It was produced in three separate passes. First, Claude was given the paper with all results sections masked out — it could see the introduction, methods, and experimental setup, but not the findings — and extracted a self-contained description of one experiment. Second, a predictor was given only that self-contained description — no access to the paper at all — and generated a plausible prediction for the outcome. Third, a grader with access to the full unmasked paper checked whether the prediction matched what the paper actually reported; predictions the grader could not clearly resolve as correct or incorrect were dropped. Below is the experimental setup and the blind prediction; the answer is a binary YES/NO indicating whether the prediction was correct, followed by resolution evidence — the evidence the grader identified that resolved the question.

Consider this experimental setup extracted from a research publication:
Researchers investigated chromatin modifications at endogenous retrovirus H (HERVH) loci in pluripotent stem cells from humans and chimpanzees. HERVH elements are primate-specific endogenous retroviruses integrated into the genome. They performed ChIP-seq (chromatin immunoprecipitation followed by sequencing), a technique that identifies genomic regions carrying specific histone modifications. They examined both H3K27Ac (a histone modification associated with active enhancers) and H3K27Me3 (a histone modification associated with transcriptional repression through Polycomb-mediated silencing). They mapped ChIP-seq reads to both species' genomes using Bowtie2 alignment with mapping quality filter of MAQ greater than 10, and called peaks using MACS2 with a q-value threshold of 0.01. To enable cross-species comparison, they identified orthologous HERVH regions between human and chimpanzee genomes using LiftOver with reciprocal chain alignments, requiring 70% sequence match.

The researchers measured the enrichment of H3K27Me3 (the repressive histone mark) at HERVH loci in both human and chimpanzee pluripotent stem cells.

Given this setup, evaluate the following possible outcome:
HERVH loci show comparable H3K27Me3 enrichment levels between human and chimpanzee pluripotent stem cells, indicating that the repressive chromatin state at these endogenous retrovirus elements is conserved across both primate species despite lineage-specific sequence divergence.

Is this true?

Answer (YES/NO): NO